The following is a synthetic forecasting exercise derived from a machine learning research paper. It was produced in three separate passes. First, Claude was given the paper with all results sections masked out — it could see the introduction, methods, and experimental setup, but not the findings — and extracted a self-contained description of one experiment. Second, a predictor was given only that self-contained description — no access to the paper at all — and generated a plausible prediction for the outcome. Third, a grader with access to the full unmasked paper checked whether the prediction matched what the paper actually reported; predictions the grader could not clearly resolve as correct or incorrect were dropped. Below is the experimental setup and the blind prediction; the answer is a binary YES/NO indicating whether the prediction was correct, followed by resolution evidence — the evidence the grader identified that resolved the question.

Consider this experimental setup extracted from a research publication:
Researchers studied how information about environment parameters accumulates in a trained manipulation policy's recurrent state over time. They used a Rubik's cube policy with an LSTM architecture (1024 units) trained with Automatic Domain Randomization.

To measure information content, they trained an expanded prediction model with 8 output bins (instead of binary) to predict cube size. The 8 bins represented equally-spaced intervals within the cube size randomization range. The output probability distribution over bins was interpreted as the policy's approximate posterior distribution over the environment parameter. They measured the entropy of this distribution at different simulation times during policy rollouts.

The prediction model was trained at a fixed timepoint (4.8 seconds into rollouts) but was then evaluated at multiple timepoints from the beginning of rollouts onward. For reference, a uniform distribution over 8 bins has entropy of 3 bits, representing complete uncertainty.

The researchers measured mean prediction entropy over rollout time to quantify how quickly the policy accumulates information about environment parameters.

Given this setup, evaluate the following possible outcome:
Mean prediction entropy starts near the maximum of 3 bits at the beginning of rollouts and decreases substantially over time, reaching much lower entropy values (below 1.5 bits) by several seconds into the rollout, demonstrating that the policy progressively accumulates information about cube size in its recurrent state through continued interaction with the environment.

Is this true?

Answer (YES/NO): NO